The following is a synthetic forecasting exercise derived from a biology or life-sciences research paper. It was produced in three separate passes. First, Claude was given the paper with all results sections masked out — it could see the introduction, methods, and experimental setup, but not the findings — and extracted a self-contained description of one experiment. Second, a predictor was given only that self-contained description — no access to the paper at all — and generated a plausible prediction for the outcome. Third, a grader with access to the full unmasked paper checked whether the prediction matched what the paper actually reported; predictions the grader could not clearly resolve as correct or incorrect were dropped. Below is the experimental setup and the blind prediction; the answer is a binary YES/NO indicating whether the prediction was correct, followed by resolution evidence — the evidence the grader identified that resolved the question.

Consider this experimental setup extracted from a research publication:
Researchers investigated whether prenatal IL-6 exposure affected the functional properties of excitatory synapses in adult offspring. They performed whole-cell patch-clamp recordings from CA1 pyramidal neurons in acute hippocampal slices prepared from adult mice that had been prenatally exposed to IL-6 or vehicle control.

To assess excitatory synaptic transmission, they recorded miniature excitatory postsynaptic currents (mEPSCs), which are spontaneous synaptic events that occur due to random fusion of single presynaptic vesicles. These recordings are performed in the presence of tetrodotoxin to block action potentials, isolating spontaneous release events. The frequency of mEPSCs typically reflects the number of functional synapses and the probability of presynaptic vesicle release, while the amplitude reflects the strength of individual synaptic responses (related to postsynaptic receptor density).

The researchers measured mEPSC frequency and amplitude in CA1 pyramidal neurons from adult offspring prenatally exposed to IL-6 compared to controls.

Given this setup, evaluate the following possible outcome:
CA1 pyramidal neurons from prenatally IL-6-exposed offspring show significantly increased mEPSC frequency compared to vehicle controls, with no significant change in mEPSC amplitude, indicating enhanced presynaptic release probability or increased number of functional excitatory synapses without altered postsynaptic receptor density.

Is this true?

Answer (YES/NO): YES